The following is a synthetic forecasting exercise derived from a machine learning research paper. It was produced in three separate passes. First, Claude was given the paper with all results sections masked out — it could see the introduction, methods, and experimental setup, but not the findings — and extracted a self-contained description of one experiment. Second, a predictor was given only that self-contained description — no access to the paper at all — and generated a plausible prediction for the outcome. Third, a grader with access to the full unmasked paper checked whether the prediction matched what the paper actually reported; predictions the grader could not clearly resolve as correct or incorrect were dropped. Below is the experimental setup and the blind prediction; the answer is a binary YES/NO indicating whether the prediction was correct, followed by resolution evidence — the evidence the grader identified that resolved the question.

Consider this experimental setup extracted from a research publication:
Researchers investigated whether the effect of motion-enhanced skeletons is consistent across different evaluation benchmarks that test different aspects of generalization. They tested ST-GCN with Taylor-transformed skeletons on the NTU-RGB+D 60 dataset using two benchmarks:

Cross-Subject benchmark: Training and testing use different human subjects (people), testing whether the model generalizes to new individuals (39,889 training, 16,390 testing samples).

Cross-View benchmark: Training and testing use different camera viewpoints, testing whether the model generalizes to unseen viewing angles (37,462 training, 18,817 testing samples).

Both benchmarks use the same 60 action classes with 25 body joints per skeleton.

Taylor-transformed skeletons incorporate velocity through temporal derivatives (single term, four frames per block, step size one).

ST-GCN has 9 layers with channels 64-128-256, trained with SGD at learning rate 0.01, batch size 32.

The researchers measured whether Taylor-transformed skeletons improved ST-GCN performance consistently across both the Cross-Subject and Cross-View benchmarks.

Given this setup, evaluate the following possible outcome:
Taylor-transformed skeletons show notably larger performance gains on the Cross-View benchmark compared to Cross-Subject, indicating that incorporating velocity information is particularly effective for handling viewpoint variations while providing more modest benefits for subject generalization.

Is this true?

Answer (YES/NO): NO